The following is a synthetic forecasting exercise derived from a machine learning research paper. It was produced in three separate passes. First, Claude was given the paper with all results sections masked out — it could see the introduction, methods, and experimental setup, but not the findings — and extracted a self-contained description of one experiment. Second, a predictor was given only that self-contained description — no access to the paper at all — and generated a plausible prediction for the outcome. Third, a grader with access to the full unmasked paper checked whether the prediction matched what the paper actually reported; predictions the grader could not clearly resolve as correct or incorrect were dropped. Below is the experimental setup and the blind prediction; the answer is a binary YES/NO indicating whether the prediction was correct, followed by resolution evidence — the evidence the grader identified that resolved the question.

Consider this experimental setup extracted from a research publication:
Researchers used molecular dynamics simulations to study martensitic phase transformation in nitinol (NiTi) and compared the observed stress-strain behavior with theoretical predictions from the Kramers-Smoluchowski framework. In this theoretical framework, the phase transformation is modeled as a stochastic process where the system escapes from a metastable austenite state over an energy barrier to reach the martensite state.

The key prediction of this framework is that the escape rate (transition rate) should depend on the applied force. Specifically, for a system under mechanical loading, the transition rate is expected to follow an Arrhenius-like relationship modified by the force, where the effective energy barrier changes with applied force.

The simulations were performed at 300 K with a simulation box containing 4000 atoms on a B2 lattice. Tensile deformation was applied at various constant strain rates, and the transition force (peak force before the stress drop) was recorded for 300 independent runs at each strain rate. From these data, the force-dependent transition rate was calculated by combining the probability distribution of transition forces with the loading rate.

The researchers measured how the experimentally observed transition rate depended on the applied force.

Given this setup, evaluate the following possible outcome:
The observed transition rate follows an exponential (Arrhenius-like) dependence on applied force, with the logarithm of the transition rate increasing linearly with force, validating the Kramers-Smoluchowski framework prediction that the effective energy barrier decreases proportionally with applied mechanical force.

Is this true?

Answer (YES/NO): NO